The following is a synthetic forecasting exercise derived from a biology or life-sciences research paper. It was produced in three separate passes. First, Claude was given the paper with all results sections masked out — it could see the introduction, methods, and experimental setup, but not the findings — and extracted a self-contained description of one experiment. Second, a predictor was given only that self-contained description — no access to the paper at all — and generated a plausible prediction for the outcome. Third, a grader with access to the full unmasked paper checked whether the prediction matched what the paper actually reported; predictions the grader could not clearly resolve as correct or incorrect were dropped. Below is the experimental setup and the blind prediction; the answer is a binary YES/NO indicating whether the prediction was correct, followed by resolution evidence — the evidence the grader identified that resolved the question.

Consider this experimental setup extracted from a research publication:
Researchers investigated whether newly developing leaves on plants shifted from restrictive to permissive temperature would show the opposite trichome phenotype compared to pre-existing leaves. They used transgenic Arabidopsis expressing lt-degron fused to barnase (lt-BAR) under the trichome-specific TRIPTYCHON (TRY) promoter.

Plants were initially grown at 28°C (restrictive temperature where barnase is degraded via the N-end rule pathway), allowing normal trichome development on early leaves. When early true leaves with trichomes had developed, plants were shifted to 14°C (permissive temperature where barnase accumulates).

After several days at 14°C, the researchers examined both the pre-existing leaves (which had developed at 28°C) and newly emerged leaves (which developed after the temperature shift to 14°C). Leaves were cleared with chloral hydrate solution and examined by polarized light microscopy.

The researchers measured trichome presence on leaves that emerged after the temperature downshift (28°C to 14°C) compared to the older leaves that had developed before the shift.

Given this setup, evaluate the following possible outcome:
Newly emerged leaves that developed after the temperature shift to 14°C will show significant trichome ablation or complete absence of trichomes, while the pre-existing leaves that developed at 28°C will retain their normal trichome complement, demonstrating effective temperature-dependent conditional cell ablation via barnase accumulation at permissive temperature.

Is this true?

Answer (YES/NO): YES